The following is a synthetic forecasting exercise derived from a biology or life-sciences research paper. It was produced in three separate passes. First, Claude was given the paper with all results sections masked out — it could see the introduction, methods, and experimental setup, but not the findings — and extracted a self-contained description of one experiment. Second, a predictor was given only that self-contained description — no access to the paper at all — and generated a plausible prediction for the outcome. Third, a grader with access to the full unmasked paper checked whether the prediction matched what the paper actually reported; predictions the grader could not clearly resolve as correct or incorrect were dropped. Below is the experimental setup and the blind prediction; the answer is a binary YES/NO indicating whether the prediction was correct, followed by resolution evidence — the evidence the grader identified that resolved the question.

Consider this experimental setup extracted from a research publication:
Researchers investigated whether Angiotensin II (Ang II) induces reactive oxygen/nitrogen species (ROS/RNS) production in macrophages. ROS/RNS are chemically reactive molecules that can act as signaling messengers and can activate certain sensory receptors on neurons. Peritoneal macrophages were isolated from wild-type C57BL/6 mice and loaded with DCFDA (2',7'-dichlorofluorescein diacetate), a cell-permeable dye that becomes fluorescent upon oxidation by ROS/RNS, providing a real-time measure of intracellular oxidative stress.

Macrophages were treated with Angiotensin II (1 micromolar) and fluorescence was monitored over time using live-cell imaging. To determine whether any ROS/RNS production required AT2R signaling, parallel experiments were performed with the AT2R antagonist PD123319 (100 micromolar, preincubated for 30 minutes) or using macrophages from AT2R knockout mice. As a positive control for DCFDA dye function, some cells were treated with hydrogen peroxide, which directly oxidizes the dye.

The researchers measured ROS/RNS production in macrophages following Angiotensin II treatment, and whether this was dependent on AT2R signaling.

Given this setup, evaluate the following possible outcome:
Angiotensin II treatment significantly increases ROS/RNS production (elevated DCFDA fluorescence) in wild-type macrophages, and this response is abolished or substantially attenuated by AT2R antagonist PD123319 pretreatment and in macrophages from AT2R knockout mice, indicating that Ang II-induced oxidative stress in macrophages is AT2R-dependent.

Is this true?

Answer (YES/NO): YES